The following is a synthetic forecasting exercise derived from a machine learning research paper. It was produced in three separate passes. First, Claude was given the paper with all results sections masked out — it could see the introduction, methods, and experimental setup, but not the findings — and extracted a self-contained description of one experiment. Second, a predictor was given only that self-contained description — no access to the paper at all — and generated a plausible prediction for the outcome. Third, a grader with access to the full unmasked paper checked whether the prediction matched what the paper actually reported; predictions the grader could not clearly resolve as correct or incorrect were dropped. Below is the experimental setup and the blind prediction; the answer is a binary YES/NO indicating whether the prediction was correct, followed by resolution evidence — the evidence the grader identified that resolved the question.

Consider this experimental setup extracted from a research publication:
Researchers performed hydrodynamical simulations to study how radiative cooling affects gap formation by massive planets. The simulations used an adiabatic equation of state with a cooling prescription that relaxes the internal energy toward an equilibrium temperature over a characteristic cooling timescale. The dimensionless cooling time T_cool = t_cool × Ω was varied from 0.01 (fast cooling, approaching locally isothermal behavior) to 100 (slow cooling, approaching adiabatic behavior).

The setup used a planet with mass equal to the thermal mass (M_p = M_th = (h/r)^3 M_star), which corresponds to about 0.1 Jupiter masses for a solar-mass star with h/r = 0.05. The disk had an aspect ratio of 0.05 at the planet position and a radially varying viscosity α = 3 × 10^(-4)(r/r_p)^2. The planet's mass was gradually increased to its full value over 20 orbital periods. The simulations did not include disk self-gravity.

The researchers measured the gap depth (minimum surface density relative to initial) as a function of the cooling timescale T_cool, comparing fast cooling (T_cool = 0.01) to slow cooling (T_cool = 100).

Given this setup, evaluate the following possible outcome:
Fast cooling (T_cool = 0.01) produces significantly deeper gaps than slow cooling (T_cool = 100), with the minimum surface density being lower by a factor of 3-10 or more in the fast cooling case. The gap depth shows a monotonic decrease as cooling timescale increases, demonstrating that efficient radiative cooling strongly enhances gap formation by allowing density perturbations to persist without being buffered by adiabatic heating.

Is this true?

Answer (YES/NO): NO